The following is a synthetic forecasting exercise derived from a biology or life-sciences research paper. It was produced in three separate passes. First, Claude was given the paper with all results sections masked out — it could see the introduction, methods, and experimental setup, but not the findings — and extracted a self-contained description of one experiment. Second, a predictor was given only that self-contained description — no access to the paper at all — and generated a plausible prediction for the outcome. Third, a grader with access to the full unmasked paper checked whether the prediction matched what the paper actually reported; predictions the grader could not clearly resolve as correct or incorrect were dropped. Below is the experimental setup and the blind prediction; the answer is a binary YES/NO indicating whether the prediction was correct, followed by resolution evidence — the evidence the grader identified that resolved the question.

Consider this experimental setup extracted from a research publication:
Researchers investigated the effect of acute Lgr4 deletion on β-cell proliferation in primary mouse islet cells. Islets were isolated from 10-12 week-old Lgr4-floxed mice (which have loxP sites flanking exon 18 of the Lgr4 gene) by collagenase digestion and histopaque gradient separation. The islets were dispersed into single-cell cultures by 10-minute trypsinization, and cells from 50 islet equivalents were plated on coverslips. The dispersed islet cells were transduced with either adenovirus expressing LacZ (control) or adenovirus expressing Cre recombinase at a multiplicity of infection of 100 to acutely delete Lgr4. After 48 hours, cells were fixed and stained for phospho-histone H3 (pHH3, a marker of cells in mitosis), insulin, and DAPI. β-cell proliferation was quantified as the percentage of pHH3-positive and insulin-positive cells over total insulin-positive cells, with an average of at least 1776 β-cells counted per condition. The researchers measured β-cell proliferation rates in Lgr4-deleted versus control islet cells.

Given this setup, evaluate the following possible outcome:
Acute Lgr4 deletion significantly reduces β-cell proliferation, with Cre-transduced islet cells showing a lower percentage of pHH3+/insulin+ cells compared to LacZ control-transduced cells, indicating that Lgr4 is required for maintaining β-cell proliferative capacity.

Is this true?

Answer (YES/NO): NO